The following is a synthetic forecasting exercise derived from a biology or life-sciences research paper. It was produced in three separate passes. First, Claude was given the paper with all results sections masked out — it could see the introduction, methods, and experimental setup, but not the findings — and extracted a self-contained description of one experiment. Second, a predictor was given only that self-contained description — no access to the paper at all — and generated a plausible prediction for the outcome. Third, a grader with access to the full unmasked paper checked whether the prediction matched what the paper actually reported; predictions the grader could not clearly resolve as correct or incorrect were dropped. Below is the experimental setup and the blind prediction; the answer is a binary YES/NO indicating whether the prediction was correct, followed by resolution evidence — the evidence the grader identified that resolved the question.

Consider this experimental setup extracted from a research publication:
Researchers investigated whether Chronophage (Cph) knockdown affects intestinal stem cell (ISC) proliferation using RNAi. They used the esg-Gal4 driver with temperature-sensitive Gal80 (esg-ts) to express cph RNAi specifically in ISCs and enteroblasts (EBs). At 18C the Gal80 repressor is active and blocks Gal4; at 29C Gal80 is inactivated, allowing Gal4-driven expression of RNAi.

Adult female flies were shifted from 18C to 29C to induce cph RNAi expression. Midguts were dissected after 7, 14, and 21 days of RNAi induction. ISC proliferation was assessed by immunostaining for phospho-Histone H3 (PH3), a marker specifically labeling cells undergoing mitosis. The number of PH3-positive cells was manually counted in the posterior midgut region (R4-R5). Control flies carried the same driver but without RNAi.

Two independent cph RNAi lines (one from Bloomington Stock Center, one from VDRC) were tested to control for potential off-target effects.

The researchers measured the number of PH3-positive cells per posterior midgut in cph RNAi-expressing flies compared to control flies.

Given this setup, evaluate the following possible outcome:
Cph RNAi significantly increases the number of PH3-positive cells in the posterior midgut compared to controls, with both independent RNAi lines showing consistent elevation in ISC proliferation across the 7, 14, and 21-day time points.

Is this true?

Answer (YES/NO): NO